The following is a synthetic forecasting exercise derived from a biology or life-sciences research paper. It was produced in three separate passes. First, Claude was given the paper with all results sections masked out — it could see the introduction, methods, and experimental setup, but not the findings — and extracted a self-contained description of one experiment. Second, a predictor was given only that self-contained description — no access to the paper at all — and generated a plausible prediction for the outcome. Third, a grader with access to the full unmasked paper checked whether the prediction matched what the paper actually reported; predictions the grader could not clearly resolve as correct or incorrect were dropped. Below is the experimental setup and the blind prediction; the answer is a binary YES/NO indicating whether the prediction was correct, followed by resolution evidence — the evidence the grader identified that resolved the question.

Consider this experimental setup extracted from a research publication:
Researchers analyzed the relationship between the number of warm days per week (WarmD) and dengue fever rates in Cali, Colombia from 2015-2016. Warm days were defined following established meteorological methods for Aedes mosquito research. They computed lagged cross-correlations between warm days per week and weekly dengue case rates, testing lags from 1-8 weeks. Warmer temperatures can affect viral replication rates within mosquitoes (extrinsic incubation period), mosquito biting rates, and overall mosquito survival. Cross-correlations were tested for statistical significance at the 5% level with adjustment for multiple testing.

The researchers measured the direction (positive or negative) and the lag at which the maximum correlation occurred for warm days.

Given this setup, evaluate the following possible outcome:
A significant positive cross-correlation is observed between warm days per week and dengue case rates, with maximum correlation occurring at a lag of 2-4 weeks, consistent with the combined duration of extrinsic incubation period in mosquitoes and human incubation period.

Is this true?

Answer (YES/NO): NO